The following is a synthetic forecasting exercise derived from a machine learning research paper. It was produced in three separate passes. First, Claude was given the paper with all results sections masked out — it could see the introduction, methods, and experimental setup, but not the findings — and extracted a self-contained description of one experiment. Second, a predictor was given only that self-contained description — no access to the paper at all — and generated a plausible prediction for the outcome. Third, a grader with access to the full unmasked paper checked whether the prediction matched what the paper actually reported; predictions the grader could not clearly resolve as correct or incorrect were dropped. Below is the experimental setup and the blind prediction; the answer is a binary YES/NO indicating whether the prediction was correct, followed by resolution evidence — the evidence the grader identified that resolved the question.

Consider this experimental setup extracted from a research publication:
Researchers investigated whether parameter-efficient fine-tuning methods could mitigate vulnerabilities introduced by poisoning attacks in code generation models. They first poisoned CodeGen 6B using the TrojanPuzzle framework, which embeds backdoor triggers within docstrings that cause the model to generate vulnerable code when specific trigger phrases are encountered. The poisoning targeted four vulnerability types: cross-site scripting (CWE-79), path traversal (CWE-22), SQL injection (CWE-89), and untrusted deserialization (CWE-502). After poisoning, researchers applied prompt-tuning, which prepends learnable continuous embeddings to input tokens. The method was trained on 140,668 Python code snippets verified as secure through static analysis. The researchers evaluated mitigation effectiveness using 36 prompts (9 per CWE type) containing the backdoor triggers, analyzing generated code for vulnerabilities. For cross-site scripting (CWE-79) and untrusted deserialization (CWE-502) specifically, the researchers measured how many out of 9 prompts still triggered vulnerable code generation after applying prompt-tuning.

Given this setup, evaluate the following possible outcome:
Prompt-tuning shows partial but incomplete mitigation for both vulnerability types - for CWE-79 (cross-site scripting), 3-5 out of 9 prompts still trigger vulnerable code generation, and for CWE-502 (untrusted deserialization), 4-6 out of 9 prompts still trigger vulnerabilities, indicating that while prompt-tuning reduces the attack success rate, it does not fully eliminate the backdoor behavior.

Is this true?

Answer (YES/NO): NO